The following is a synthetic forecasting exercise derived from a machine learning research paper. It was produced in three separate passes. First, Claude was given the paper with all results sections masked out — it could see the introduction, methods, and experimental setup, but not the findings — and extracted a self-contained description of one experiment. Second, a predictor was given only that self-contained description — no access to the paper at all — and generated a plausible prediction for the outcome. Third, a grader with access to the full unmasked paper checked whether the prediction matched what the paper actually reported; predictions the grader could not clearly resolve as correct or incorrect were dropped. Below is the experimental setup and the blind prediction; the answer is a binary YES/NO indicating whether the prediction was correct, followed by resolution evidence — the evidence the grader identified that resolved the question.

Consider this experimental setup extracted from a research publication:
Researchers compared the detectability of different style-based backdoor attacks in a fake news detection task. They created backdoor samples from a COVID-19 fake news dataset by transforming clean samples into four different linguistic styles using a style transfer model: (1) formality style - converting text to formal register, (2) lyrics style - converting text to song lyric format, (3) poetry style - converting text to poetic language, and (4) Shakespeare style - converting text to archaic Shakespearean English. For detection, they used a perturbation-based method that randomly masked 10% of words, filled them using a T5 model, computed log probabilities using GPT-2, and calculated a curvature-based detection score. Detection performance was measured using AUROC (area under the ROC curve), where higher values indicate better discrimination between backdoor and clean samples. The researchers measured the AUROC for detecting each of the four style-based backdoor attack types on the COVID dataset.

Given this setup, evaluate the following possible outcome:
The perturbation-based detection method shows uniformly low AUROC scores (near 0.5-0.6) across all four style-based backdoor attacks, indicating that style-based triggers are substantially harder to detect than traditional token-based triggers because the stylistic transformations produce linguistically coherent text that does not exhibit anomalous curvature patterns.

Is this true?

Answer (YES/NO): NO